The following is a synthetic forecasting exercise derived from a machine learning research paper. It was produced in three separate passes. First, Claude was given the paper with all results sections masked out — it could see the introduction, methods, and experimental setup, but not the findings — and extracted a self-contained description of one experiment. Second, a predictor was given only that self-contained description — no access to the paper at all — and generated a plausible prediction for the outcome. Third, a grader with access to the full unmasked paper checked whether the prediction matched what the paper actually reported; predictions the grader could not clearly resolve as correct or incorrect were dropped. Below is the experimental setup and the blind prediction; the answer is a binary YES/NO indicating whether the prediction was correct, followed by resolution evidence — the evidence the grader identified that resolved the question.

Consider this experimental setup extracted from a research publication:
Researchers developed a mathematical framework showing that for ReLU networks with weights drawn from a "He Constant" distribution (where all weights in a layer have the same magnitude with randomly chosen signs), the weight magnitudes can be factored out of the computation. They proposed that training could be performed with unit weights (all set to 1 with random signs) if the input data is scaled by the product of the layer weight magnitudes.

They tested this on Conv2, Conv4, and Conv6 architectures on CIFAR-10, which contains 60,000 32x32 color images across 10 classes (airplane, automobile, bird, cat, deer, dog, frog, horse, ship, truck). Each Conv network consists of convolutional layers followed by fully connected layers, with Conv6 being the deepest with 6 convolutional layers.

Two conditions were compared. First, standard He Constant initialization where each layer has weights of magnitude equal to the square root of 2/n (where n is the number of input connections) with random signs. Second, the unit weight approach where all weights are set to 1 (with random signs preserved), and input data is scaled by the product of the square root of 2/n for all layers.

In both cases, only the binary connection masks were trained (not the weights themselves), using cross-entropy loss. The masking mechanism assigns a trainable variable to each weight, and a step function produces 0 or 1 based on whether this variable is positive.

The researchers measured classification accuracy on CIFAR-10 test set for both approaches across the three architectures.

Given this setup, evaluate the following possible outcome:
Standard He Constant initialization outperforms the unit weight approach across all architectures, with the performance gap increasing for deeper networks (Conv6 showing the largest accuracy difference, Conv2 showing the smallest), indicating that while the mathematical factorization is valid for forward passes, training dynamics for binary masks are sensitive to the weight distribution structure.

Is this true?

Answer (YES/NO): NO